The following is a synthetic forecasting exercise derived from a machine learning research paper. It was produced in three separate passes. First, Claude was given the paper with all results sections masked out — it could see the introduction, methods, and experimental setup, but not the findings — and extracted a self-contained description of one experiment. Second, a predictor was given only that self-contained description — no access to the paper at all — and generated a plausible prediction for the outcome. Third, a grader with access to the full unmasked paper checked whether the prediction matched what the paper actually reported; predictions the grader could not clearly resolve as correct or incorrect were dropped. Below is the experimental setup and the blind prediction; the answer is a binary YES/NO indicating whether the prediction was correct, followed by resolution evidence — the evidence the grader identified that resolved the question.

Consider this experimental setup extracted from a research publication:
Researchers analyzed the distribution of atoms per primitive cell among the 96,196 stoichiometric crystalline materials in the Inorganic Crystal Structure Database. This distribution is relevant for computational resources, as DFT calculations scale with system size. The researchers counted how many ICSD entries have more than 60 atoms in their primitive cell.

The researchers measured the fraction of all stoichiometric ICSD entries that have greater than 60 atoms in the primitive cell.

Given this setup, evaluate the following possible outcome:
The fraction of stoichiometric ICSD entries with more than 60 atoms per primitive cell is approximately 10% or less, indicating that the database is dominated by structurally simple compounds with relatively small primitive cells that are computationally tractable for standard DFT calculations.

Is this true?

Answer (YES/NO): NO